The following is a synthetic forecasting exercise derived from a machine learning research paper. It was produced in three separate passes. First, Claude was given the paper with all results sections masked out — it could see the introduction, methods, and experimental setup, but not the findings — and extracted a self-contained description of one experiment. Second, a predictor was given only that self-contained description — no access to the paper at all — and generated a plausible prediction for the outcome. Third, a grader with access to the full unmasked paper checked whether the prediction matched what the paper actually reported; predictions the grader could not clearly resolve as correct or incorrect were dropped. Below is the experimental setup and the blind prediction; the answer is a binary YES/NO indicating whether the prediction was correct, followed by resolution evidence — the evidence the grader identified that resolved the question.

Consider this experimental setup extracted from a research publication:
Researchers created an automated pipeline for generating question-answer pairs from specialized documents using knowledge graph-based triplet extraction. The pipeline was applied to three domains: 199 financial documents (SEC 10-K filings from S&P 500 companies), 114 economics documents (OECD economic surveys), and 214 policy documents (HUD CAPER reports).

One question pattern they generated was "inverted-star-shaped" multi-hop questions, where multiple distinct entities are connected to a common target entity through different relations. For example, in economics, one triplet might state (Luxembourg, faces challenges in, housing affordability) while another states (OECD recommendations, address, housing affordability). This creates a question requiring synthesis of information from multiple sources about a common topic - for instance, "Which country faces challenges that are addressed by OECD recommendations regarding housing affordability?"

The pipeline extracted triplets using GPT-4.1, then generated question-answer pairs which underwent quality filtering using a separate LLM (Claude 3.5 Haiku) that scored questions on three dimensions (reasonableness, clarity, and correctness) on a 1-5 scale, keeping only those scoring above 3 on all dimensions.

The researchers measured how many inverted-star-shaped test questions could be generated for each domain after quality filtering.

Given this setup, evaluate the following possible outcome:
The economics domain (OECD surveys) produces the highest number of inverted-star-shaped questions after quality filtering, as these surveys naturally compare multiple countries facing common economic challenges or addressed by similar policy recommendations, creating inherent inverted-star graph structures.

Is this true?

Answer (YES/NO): NO